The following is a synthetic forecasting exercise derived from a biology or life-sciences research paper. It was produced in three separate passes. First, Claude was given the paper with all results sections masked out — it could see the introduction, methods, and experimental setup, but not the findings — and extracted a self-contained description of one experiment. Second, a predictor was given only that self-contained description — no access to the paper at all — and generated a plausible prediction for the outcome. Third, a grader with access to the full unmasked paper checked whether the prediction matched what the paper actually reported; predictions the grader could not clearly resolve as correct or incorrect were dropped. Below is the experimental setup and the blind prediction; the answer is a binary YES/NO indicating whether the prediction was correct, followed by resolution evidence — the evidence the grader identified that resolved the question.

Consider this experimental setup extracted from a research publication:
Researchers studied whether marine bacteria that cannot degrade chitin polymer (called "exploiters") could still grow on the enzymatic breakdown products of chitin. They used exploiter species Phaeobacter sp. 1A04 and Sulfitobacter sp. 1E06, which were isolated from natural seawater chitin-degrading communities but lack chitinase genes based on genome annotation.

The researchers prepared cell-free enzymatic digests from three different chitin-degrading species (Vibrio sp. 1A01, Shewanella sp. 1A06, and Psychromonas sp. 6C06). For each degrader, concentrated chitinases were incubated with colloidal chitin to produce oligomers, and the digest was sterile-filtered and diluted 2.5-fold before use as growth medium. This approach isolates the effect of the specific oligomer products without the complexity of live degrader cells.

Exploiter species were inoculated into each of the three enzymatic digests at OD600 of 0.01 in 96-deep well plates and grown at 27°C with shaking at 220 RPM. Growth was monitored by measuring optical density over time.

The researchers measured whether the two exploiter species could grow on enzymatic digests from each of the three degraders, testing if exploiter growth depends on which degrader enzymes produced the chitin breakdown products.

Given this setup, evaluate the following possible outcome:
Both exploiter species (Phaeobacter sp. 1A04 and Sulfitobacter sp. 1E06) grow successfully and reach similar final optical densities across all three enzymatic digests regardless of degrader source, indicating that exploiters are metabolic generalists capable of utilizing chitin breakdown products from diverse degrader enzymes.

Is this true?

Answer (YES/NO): NO